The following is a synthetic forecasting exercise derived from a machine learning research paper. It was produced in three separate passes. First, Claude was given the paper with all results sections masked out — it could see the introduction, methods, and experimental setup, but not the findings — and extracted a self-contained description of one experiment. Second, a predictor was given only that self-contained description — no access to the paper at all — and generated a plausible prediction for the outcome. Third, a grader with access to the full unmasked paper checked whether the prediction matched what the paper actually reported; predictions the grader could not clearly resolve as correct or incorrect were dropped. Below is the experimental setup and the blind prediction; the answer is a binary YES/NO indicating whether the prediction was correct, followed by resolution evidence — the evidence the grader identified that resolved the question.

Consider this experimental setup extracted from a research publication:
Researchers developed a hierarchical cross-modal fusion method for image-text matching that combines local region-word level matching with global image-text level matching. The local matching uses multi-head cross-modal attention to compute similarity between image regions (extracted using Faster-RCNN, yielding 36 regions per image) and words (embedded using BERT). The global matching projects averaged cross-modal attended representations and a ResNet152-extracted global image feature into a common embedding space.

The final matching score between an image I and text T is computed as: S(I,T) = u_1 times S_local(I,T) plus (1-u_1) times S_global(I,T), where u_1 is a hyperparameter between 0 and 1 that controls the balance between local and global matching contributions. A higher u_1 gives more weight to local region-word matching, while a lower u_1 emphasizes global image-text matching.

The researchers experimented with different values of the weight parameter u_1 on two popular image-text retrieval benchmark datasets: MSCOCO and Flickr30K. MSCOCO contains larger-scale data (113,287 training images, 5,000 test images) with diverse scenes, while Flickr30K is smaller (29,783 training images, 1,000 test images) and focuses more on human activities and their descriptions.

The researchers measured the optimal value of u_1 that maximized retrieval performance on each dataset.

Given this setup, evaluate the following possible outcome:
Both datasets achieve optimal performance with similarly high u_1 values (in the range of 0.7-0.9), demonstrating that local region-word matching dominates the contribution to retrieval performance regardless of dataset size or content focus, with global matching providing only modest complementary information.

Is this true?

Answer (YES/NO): NO